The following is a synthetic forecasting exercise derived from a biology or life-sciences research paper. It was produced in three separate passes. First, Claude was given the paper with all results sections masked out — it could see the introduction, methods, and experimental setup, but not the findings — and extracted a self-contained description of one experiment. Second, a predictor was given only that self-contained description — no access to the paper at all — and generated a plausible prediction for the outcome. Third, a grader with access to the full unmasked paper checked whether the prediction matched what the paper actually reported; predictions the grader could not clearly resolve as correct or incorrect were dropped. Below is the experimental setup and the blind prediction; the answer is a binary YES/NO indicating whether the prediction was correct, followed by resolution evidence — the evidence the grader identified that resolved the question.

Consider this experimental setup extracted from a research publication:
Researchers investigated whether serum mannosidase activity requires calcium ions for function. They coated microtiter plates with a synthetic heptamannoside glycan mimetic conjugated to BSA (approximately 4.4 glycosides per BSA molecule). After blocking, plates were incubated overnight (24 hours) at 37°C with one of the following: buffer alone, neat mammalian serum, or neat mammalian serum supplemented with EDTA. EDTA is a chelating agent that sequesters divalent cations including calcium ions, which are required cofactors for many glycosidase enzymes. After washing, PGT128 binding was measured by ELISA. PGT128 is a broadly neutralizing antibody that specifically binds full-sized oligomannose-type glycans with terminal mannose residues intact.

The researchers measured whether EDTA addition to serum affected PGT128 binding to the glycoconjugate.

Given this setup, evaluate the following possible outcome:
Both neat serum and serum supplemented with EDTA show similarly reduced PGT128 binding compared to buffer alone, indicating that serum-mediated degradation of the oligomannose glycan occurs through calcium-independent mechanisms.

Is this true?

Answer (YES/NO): NO